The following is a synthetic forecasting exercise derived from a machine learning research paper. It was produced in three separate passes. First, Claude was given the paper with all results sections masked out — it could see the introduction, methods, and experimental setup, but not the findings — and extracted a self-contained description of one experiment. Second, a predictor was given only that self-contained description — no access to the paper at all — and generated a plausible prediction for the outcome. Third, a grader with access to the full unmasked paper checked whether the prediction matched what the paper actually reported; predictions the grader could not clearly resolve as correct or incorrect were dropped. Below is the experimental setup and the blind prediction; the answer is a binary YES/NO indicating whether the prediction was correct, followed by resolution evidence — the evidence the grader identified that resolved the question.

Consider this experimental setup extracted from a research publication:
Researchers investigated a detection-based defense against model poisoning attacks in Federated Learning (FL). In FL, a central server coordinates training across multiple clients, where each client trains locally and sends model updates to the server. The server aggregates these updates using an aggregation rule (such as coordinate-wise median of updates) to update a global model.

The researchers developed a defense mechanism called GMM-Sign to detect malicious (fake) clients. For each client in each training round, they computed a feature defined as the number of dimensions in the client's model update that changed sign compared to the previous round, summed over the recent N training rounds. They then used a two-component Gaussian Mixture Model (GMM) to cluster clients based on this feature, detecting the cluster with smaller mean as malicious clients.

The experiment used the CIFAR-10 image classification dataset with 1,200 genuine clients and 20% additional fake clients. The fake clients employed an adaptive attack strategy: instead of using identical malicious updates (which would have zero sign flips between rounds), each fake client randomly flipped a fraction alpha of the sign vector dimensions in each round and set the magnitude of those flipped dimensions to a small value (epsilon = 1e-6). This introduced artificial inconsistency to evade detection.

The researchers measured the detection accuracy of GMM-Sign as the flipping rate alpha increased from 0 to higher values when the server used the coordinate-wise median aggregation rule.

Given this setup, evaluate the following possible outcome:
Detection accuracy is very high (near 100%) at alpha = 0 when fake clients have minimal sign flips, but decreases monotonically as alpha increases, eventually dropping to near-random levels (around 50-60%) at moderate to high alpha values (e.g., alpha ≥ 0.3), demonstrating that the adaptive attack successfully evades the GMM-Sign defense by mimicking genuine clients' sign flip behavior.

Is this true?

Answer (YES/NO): NO